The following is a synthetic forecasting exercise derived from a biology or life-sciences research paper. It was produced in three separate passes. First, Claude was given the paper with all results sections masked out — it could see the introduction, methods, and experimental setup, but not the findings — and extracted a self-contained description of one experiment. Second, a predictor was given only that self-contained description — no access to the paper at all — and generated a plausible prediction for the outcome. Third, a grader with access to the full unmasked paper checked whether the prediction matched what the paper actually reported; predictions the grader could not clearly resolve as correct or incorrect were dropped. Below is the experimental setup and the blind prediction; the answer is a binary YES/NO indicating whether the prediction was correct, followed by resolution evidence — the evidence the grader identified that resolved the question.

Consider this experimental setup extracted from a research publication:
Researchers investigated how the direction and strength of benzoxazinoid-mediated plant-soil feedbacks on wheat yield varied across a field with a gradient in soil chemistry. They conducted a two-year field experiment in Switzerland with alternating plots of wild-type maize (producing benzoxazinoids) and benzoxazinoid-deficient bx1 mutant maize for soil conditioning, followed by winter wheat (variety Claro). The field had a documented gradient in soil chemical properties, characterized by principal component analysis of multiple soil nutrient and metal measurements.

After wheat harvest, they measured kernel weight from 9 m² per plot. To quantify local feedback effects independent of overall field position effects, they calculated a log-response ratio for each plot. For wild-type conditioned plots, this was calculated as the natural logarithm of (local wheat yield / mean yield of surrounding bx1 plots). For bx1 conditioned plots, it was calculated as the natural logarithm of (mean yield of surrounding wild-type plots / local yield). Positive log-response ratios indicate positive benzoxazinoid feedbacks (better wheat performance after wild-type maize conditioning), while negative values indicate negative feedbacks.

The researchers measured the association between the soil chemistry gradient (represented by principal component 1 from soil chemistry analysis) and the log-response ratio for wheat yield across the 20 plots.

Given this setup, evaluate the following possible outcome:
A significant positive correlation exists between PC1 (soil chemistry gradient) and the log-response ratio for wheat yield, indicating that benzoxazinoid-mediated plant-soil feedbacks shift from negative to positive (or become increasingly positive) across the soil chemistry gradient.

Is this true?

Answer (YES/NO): NO